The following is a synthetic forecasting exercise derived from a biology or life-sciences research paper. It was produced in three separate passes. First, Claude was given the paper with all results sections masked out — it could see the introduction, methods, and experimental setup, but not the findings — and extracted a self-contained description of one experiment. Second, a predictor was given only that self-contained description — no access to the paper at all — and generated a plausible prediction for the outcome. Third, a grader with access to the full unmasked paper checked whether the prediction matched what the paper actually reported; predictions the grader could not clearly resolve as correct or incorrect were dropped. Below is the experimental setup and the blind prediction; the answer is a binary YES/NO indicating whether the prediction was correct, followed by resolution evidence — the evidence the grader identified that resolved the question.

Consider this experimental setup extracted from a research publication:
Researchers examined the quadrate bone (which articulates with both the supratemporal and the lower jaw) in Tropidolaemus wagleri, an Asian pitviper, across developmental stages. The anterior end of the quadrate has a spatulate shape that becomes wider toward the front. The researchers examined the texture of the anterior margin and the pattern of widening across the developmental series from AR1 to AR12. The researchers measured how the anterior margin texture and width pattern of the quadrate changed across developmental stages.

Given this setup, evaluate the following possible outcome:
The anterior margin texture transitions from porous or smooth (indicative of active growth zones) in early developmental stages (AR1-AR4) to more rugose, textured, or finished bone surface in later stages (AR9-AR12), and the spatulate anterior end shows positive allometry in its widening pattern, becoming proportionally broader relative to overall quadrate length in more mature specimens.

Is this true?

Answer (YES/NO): NO